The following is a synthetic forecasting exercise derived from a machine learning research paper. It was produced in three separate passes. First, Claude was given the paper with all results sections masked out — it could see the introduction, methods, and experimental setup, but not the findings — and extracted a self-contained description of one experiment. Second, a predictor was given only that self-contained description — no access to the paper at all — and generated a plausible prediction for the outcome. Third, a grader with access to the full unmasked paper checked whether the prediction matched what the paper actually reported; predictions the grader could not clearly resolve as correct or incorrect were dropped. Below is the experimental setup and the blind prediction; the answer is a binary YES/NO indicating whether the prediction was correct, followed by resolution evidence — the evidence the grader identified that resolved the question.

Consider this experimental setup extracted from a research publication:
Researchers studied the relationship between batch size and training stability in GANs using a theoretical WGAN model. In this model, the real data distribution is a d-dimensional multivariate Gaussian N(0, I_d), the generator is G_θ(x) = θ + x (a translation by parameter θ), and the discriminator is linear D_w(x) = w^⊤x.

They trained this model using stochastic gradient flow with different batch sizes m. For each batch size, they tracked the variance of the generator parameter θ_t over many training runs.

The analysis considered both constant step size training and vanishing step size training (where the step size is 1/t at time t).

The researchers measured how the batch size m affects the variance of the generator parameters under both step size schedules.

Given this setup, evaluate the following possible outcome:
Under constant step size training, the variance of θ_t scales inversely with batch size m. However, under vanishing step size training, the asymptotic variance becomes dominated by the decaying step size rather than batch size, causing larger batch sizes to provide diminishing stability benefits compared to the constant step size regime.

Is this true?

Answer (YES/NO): NO